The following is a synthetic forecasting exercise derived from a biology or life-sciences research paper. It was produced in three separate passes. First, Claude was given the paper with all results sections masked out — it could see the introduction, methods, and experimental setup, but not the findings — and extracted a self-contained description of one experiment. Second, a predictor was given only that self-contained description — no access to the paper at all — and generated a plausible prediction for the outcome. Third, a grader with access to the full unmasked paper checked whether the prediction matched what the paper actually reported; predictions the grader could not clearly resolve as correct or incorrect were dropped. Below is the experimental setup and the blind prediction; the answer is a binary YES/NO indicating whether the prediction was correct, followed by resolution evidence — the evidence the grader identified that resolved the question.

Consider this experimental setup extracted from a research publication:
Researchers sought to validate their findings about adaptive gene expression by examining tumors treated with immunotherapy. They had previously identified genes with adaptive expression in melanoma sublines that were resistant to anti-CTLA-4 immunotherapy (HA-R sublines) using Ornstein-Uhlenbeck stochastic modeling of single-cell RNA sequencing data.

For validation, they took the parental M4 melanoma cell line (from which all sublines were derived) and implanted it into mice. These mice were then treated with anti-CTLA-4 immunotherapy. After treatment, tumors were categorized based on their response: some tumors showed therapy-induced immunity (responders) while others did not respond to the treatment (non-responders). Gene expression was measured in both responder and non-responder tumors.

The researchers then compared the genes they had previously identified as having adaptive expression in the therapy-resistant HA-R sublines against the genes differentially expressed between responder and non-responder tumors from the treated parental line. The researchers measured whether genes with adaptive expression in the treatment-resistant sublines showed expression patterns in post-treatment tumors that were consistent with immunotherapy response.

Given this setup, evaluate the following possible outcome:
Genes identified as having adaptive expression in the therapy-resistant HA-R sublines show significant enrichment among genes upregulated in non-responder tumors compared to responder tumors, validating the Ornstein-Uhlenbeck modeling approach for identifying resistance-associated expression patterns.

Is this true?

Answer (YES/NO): NO